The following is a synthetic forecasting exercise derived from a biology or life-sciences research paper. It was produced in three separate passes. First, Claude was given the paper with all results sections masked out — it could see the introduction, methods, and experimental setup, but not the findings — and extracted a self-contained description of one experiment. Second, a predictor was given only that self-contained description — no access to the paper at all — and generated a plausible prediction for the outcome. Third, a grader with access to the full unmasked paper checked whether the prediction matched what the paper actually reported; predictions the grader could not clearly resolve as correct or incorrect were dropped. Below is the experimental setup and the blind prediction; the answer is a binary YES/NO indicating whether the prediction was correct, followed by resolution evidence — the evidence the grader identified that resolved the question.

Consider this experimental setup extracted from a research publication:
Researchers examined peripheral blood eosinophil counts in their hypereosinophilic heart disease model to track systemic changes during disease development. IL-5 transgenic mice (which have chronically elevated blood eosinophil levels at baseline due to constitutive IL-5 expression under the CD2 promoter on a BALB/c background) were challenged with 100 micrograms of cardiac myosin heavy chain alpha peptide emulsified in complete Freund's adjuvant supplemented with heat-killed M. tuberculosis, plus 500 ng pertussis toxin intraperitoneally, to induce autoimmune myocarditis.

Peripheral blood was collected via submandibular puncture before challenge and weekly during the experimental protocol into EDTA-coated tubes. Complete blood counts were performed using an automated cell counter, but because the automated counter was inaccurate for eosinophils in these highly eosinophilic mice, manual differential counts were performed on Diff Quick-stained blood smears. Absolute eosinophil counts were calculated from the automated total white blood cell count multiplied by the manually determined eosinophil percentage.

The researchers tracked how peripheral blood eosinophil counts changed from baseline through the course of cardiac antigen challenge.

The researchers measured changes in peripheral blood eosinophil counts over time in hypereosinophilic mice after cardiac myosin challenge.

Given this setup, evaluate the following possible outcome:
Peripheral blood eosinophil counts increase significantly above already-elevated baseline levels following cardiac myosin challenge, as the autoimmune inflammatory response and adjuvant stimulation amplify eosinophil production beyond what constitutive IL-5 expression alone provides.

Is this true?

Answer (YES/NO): YES